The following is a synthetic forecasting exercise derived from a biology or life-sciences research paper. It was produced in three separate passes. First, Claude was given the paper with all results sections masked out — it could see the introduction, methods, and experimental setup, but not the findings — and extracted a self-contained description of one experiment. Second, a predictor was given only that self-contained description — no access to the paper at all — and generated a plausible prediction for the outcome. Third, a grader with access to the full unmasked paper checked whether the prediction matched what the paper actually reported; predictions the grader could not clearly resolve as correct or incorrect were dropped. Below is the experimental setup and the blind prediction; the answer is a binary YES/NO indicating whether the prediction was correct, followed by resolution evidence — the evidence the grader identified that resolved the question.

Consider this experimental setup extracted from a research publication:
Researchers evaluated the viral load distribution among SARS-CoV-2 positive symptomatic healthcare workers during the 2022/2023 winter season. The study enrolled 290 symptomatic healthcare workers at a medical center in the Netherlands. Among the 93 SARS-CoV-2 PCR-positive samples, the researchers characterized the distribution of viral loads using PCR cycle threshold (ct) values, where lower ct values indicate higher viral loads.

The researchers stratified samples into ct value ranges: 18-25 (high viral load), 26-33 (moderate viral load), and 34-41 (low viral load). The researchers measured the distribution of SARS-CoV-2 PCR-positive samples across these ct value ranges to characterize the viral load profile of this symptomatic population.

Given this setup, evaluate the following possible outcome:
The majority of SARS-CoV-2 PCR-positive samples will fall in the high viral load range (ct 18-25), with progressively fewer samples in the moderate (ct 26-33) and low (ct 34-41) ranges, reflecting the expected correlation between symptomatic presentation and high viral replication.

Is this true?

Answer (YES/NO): NO